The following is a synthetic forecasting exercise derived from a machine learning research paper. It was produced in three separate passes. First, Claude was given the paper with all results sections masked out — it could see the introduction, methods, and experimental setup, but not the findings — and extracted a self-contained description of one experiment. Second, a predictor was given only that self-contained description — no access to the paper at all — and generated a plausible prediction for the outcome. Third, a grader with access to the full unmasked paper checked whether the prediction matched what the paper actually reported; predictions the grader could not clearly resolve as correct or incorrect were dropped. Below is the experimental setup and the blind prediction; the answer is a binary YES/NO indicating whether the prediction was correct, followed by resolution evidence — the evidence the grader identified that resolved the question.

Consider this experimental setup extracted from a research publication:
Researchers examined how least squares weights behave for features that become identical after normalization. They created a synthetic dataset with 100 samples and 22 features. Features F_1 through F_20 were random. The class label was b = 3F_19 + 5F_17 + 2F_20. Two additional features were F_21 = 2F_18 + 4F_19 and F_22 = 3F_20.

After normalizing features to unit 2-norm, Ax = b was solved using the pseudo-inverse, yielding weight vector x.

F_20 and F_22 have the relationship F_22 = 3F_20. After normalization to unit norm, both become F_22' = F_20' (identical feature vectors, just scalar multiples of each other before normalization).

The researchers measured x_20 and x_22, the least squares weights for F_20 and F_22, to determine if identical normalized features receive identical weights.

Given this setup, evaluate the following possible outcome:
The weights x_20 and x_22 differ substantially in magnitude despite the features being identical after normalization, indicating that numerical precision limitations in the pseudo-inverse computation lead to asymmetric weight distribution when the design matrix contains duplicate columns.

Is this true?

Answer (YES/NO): NO